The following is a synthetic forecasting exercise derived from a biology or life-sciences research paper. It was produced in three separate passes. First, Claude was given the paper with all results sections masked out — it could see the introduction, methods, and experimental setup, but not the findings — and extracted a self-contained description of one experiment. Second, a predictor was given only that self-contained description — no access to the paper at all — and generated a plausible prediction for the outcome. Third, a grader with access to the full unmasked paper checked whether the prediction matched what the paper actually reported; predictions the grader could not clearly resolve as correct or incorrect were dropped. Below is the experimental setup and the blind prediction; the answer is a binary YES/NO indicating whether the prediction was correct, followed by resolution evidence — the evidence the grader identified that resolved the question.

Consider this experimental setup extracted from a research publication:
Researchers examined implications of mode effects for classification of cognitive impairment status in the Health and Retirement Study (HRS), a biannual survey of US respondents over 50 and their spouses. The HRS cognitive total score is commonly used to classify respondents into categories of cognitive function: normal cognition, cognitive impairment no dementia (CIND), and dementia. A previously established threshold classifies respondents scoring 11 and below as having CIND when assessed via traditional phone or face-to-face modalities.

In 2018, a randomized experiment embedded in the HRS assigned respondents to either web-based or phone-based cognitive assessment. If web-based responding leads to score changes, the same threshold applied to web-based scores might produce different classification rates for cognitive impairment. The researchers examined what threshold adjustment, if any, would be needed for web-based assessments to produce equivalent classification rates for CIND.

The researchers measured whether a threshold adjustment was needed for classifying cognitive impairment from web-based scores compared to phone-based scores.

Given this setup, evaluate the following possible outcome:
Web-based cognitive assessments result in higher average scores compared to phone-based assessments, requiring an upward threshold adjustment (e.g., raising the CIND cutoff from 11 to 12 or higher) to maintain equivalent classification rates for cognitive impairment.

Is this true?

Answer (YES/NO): YES